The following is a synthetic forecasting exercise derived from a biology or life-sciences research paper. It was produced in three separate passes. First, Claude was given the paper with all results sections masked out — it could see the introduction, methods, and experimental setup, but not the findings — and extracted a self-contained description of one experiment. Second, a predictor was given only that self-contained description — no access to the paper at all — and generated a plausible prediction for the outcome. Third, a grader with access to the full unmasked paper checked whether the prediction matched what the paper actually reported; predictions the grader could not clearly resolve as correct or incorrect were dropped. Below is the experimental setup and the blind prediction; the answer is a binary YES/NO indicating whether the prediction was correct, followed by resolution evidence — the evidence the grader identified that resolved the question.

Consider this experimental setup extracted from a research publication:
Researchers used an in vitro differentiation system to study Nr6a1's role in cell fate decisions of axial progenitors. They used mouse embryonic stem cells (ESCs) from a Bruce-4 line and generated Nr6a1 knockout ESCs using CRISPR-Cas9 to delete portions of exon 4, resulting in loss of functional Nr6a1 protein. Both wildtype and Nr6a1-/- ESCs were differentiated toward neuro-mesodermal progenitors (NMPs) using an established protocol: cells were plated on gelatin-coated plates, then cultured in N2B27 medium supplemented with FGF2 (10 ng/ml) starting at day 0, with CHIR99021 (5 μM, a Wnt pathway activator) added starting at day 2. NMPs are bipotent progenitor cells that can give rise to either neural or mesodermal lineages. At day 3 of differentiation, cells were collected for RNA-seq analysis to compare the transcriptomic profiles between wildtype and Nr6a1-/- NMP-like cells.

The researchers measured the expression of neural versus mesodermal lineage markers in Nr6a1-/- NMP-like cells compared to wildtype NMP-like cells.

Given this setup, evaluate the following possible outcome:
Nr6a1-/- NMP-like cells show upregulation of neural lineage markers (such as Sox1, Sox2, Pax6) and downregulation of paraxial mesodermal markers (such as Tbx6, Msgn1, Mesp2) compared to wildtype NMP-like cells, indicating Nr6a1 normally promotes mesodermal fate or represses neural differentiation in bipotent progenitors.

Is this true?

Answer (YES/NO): NO